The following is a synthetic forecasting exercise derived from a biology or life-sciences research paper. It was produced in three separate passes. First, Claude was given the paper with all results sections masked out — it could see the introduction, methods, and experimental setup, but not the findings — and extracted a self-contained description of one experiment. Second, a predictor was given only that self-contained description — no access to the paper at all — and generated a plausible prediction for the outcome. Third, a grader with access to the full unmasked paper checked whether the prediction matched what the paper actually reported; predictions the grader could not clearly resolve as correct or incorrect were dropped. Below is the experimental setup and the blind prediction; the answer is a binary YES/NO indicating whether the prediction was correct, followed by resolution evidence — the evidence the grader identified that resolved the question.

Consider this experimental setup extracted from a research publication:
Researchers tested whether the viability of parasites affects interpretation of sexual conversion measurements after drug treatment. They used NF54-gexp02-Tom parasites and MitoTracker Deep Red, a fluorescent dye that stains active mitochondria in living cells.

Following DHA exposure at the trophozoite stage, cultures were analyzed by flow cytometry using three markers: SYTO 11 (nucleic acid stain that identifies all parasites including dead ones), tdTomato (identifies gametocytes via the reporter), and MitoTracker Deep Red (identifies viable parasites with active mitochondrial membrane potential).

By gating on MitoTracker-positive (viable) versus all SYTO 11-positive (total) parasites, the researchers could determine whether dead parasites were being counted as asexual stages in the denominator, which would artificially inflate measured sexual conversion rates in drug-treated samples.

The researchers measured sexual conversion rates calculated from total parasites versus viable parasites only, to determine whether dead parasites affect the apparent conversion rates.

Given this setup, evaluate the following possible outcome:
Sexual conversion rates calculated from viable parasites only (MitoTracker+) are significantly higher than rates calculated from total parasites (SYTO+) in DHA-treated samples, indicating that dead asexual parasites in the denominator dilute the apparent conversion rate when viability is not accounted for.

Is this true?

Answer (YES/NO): NO